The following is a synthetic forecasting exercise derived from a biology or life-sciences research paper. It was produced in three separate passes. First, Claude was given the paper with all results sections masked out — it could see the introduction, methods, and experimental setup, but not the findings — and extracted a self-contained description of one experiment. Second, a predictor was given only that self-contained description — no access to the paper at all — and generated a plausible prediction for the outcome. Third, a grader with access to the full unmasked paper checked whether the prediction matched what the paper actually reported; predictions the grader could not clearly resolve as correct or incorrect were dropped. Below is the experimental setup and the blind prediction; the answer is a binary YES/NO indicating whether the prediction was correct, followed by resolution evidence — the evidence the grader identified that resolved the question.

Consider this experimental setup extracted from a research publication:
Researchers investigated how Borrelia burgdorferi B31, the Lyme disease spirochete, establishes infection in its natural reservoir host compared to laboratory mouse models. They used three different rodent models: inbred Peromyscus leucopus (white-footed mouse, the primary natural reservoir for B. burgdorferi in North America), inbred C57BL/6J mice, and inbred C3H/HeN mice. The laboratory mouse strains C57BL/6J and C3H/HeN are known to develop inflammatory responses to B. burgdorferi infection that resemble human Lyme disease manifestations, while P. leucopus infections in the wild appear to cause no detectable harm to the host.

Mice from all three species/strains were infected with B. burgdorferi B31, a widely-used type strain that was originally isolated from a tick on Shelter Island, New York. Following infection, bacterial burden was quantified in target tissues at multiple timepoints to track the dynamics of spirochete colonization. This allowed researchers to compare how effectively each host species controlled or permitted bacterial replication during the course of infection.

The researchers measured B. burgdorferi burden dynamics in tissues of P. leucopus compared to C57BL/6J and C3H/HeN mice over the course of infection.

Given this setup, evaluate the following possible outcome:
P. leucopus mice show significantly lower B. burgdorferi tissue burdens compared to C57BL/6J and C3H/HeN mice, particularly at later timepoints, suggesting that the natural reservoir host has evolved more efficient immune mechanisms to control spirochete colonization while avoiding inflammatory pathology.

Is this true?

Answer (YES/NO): NO